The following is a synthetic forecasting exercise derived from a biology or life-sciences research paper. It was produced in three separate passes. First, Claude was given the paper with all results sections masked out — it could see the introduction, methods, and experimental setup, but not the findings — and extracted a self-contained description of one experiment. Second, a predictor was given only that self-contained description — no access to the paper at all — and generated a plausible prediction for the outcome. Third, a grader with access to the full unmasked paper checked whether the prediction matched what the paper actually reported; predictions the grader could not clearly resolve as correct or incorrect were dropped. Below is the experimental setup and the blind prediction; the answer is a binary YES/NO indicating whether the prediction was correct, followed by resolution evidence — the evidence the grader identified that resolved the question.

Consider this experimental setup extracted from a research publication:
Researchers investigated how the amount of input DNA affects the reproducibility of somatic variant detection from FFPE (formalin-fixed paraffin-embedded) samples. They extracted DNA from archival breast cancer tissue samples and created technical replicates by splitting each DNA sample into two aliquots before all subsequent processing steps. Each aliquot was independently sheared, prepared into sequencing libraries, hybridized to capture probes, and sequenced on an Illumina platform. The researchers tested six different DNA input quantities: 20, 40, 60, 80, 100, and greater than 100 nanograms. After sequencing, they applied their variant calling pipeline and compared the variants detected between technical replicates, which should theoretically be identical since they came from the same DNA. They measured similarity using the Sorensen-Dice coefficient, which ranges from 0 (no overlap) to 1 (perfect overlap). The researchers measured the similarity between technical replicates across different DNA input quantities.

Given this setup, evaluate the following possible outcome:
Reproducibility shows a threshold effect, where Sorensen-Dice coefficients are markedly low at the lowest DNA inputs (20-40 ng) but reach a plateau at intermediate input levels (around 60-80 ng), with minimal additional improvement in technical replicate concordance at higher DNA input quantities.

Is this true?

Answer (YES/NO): NO